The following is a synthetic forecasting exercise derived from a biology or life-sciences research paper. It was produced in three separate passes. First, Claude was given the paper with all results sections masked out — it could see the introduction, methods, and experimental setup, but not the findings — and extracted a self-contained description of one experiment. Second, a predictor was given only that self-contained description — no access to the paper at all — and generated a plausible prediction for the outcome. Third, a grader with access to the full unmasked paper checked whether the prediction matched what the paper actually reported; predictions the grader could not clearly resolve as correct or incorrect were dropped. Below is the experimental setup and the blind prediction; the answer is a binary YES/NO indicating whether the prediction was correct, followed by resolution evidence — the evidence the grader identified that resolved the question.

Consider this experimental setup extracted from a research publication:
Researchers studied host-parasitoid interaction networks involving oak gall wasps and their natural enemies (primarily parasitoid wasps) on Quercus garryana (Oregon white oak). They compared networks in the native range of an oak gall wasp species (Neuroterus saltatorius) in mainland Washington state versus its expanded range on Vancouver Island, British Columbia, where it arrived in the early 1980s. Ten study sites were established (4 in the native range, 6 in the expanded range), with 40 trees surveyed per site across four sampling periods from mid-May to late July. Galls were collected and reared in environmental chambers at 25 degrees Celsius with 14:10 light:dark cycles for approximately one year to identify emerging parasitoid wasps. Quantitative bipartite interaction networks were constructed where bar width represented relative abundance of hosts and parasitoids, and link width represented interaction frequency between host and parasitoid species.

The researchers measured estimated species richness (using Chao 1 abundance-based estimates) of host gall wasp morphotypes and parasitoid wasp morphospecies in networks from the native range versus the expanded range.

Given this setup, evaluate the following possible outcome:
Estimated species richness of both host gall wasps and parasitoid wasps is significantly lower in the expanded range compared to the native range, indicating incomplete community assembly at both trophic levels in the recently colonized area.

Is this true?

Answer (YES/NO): YES